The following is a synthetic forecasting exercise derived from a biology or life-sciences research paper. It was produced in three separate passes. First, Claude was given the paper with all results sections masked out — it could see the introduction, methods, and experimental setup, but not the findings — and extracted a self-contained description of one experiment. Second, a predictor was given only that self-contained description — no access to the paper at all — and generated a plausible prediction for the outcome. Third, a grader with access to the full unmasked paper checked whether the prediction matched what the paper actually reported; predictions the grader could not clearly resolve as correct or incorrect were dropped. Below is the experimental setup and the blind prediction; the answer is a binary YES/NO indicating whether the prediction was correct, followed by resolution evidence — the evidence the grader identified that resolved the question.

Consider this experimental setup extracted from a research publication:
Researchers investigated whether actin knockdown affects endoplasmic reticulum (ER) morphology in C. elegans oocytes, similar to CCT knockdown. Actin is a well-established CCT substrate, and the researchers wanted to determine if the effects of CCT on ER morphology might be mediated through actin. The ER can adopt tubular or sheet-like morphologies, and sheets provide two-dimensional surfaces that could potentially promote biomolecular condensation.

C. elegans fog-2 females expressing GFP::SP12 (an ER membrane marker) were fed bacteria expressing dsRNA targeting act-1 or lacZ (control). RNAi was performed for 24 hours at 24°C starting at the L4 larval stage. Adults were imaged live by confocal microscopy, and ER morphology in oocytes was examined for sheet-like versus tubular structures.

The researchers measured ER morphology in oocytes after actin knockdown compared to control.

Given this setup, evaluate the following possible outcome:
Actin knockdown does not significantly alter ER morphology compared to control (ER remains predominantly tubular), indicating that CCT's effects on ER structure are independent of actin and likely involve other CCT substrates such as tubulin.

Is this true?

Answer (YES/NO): NO